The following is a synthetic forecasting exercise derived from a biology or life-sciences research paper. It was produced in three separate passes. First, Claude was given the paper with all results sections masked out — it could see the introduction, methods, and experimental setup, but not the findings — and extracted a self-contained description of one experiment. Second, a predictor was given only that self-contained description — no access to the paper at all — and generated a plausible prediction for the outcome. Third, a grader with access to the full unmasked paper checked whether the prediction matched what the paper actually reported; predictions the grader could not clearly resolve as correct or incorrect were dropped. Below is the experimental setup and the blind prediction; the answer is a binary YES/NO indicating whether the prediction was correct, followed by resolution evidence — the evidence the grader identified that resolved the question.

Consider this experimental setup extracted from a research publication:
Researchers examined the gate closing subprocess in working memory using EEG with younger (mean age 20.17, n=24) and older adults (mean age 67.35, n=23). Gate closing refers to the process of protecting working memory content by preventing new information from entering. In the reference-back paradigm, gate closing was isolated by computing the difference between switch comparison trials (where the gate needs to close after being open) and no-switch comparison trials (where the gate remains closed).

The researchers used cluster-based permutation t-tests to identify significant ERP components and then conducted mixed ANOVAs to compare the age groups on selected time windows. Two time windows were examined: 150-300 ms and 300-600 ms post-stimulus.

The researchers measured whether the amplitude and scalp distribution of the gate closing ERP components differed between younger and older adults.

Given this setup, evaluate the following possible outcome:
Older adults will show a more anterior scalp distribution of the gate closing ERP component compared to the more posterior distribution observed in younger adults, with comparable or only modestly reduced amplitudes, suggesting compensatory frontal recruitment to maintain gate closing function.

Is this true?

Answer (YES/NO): NO